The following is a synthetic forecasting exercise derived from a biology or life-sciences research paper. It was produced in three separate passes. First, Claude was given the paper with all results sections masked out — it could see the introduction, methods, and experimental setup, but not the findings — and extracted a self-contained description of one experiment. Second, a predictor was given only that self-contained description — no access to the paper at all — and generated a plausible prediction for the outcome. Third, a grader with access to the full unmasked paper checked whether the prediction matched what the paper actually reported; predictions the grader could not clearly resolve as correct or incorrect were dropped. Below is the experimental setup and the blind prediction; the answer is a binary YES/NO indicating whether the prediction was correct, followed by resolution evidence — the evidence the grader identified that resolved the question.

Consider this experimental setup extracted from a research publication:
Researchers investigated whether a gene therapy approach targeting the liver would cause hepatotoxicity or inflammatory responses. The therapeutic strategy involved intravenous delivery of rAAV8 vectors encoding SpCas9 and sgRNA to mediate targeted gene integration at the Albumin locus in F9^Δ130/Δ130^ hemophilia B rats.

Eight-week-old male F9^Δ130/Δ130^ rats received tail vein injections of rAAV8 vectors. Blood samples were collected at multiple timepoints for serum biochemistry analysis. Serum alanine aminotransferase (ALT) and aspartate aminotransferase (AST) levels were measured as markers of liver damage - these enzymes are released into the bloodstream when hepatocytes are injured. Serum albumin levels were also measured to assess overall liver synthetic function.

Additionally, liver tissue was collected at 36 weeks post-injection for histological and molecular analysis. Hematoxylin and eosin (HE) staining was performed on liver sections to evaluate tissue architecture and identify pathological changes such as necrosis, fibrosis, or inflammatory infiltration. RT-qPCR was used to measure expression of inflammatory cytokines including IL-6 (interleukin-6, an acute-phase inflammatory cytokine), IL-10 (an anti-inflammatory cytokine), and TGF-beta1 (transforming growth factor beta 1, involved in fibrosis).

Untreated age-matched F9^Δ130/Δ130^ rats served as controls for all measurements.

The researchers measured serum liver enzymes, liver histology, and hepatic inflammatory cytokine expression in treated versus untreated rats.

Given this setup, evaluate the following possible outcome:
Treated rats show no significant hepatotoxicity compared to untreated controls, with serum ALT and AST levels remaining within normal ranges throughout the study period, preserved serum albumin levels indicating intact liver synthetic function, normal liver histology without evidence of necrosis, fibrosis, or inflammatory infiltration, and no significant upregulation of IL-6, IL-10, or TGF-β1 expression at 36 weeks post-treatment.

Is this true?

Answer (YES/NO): YES